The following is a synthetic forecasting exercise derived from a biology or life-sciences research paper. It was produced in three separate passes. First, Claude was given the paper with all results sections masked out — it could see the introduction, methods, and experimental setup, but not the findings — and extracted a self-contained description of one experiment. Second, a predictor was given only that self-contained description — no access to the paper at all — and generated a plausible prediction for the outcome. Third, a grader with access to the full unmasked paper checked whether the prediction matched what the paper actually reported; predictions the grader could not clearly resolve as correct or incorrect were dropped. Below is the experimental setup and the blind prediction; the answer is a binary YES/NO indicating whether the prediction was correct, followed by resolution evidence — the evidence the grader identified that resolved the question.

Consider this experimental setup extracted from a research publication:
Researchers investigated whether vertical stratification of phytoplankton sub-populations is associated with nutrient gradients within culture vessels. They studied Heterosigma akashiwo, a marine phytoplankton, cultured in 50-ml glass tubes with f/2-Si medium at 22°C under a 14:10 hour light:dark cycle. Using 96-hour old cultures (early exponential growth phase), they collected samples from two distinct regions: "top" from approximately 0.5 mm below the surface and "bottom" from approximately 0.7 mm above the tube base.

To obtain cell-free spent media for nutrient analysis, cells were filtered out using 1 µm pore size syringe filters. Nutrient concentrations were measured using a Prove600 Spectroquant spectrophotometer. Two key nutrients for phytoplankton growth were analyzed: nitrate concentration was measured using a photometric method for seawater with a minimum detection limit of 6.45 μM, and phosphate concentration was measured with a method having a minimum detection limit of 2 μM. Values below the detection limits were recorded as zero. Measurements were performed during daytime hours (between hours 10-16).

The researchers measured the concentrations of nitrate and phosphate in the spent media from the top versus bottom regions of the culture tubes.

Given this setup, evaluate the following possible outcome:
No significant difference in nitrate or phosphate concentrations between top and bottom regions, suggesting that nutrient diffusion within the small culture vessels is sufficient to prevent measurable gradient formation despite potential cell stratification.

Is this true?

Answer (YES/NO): YES